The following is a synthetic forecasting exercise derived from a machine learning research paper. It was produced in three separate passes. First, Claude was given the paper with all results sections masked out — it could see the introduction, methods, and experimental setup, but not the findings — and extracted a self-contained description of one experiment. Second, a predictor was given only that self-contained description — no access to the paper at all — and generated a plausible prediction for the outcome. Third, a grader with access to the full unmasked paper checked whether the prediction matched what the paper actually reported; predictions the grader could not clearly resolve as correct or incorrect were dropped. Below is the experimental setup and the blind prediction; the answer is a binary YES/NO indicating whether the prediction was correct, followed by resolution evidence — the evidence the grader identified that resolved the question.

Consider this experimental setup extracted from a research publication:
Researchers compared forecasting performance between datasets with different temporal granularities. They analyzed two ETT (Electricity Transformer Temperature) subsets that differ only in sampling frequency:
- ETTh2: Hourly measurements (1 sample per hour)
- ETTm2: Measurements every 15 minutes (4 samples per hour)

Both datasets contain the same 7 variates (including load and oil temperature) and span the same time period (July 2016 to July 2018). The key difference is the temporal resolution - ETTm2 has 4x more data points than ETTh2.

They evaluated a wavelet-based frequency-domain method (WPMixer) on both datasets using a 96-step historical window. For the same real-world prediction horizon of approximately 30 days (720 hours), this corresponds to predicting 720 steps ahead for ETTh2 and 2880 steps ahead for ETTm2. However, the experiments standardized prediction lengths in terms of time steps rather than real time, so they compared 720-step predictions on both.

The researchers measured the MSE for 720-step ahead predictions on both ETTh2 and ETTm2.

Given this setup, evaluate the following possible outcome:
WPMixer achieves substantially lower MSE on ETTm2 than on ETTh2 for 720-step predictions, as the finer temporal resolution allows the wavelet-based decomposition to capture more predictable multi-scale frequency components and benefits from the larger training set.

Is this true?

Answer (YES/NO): NO